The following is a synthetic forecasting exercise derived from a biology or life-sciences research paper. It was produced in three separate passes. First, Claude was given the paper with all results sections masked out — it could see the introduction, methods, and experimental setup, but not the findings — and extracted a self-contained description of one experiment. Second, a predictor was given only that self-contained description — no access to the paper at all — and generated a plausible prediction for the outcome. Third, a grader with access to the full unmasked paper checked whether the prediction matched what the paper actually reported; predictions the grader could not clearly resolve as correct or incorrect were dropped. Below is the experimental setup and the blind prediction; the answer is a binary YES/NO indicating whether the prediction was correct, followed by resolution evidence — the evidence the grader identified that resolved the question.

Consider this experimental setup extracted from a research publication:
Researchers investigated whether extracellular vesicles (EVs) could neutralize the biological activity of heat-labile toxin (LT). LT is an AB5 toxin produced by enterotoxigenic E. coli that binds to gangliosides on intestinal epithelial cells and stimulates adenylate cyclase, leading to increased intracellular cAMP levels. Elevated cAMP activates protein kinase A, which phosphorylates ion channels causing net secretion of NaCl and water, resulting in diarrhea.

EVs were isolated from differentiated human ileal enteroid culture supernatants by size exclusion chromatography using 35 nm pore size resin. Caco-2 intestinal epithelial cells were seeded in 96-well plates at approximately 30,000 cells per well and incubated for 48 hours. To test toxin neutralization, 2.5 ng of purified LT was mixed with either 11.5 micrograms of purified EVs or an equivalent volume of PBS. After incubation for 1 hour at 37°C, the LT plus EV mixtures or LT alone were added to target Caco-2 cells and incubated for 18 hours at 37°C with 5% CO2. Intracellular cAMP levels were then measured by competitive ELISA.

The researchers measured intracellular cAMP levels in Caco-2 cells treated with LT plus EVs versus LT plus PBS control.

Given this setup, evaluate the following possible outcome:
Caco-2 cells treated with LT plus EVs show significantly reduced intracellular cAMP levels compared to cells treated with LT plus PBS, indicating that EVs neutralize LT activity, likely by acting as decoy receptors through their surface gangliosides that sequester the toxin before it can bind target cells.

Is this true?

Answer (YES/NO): YES